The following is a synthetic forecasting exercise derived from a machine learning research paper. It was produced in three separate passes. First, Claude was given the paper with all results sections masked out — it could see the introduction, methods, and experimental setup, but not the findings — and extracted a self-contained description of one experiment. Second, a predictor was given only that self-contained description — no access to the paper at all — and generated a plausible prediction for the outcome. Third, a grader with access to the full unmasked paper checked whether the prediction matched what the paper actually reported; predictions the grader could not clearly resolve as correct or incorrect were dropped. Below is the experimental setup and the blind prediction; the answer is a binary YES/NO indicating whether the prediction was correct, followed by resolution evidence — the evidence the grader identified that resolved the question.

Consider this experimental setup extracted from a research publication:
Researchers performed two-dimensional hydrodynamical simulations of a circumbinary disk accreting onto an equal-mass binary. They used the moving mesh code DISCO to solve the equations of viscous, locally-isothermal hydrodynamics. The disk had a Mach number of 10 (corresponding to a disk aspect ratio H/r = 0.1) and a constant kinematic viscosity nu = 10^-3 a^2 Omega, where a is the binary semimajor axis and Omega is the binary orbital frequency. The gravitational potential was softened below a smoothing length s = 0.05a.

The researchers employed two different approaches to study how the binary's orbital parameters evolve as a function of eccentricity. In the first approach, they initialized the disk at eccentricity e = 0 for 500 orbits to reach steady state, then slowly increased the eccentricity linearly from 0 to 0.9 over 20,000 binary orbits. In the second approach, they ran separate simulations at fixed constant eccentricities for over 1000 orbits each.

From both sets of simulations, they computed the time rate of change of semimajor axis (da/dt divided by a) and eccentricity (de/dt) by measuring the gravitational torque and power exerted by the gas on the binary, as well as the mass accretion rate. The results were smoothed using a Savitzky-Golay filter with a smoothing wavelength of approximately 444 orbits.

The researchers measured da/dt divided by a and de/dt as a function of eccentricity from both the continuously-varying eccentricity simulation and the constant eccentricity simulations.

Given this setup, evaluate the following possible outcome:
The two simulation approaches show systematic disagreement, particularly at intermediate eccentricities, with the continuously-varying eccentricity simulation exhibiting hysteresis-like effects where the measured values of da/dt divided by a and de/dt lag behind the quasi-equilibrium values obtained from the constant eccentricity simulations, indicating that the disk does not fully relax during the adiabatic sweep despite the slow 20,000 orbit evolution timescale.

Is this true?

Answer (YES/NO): NO